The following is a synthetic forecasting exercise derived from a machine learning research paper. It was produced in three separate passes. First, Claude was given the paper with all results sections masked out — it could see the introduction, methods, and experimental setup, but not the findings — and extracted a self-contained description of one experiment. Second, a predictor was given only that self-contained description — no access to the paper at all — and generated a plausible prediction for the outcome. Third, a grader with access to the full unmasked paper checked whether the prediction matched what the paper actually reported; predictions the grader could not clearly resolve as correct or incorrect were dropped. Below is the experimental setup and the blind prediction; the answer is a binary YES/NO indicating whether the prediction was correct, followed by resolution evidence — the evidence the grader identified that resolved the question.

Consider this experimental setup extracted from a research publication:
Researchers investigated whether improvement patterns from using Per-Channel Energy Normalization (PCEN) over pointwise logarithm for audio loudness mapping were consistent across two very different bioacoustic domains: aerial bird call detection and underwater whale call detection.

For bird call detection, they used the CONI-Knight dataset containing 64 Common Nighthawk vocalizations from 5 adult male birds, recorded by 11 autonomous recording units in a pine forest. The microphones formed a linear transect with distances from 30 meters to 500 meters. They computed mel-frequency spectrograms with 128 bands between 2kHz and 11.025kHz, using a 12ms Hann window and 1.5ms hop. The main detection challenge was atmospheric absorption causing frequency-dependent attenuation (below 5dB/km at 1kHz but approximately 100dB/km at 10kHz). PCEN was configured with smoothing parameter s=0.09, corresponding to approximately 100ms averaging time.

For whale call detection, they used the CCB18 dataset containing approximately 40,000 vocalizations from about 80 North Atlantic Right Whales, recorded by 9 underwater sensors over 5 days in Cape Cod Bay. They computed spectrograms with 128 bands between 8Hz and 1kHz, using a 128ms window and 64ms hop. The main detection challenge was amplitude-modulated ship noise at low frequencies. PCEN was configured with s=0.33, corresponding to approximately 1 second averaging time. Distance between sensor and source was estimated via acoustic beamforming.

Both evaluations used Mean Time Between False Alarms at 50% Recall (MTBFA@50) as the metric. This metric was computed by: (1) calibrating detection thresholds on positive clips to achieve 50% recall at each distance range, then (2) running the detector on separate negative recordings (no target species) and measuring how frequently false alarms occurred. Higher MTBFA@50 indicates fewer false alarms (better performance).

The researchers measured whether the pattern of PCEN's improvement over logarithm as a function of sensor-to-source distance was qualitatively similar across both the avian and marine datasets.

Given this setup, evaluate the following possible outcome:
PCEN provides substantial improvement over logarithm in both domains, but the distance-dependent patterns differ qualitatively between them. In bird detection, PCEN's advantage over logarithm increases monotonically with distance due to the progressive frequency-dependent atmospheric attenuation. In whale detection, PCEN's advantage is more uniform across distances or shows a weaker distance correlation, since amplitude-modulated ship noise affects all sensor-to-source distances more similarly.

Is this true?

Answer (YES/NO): NO